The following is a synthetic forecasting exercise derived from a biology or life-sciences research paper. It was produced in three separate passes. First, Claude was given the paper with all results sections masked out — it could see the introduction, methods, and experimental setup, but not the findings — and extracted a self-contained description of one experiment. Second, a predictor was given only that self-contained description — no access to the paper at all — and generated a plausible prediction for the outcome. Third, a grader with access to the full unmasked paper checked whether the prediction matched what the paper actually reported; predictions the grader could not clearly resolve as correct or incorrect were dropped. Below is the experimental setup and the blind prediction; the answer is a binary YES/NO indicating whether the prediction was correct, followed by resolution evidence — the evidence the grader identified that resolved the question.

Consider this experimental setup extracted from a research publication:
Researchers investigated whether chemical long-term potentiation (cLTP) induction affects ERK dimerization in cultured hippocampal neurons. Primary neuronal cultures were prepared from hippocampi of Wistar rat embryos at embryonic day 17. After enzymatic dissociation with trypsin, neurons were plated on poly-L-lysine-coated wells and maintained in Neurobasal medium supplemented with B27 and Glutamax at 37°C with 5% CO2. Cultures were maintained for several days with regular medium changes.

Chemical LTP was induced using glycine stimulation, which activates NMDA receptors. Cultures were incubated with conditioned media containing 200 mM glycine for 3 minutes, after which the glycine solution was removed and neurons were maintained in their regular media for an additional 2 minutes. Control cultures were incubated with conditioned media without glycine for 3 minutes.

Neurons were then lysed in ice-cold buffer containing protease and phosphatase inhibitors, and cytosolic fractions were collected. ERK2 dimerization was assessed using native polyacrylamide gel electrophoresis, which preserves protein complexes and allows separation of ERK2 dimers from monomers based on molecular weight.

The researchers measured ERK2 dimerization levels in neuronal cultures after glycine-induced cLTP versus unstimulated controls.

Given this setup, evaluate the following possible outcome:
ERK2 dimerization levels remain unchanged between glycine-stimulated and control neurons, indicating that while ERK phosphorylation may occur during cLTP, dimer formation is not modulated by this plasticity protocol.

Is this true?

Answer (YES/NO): NO